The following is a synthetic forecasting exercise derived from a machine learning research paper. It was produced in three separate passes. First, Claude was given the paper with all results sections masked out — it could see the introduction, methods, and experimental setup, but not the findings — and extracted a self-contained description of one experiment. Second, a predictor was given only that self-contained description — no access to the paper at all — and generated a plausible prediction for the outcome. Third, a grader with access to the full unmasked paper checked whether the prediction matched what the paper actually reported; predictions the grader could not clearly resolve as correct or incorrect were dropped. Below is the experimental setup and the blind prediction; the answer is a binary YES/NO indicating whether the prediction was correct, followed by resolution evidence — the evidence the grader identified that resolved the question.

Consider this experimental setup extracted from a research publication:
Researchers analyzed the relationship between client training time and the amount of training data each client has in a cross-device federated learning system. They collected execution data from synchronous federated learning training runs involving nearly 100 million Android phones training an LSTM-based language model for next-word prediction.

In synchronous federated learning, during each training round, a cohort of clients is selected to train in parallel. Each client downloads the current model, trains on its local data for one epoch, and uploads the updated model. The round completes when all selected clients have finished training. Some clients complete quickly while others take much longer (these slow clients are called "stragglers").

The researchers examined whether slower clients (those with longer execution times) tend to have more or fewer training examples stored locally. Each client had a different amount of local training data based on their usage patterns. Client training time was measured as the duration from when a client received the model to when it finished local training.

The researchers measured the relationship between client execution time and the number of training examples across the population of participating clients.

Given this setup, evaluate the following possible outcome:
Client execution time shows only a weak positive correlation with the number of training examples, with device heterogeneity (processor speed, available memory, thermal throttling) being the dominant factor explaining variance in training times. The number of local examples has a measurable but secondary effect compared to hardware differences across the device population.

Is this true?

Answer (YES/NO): NO